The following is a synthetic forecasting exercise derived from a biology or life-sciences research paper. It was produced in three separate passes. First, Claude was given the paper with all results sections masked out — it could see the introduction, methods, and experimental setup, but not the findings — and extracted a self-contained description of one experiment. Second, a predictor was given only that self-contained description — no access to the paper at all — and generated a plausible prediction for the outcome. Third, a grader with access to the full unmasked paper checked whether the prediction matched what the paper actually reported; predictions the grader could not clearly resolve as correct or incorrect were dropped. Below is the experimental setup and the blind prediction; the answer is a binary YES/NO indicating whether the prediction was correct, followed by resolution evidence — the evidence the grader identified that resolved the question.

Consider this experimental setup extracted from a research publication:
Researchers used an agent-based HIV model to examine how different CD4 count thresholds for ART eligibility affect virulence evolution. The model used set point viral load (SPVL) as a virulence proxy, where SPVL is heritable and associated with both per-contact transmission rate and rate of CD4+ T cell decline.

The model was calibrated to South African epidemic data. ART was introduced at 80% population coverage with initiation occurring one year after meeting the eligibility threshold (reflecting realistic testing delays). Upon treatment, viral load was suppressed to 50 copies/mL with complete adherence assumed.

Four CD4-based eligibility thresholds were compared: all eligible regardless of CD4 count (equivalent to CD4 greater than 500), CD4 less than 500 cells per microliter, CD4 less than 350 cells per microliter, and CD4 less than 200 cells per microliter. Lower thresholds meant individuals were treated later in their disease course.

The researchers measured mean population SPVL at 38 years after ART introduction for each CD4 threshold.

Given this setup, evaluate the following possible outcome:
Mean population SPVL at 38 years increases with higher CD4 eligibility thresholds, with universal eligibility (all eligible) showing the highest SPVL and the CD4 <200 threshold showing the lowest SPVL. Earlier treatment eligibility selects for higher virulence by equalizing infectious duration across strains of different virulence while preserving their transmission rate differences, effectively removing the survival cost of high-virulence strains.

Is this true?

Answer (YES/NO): NO